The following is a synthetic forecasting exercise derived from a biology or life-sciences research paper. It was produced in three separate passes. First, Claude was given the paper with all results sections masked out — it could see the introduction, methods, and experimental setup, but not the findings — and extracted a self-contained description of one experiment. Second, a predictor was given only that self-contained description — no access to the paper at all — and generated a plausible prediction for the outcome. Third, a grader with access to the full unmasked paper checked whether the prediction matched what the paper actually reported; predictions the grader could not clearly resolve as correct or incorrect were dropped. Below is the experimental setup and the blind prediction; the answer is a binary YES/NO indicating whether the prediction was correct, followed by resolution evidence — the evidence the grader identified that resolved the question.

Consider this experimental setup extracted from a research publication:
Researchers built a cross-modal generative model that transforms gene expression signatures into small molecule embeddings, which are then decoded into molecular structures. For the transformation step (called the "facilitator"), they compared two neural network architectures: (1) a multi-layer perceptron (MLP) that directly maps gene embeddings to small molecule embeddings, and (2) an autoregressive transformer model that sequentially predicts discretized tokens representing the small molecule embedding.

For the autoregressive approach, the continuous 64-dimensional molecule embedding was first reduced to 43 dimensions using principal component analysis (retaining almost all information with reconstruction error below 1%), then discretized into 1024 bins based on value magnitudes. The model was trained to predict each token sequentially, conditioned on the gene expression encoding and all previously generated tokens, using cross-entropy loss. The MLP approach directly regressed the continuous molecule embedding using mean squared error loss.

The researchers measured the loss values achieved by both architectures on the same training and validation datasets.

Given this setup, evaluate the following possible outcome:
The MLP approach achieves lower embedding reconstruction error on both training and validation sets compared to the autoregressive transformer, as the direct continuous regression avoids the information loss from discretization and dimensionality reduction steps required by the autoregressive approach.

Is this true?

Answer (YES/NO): NO